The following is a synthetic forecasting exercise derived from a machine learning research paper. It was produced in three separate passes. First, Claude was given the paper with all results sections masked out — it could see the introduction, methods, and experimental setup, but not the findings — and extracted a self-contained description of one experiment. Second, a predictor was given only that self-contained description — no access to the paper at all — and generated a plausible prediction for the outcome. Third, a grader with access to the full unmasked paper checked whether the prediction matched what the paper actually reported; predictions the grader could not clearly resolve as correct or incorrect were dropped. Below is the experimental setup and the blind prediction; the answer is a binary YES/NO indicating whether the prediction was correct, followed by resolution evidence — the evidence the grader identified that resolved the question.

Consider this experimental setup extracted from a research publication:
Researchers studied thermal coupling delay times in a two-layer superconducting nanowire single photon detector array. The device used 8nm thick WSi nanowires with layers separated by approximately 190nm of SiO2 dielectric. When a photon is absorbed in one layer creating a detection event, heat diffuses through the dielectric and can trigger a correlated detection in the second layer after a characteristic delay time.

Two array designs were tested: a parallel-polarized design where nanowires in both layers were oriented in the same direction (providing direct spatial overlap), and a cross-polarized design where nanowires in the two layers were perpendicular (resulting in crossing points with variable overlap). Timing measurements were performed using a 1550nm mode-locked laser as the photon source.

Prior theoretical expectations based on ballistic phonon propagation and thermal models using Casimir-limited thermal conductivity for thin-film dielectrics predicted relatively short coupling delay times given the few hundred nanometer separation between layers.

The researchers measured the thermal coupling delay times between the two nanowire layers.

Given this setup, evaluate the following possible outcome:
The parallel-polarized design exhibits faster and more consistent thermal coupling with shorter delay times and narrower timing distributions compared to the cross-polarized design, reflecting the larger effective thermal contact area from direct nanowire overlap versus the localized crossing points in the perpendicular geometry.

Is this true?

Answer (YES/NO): YES